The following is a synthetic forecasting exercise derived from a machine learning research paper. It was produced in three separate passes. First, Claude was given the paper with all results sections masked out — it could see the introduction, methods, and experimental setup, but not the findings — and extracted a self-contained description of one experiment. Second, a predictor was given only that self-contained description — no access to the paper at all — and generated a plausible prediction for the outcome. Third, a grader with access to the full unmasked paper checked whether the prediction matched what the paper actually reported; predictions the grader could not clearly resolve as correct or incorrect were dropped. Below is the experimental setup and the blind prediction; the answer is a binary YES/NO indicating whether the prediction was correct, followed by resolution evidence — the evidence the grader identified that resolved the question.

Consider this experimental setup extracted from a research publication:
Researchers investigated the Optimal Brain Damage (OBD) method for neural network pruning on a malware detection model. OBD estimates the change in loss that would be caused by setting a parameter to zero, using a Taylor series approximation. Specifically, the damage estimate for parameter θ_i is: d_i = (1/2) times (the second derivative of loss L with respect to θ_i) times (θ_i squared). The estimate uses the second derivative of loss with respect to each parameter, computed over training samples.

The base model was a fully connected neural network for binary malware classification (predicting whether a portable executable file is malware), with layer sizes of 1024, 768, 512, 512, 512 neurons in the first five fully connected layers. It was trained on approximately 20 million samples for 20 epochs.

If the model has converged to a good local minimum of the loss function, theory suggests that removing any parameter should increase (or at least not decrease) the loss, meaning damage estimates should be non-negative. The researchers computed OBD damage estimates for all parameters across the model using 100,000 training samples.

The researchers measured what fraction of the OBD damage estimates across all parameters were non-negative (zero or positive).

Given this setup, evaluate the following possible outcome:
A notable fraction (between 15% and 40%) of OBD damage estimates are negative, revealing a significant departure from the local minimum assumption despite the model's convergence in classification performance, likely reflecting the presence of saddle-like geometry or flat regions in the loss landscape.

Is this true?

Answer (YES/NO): YES